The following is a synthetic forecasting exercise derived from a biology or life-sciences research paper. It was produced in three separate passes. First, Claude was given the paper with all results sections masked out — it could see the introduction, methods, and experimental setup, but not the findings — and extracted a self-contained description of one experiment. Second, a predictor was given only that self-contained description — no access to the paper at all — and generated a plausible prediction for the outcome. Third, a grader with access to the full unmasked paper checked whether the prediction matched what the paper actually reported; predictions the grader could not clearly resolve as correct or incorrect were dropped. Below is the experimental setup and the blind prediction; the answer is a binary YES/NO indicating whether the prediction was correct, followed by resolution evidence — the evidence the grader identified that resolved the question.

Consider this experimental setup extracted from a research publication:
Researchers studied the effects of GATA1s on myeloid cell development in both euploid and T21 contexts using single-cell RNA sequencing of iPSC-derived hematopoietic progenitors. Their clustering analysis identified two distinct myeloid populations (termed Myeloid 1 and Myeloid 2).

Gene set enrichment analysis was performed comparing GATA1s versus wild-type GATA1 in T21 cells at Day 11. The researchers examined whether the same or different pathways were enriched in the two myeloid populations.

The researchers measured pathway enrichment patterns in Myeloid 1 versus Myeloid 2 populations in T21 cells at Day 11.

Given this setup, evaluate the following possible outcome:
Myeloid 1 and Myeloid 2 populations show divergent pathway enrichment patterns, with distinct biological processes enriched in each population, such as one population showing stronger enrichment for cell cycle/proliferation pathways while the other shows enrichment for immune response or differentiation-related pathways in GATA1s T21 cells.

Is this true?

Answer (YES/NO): NO